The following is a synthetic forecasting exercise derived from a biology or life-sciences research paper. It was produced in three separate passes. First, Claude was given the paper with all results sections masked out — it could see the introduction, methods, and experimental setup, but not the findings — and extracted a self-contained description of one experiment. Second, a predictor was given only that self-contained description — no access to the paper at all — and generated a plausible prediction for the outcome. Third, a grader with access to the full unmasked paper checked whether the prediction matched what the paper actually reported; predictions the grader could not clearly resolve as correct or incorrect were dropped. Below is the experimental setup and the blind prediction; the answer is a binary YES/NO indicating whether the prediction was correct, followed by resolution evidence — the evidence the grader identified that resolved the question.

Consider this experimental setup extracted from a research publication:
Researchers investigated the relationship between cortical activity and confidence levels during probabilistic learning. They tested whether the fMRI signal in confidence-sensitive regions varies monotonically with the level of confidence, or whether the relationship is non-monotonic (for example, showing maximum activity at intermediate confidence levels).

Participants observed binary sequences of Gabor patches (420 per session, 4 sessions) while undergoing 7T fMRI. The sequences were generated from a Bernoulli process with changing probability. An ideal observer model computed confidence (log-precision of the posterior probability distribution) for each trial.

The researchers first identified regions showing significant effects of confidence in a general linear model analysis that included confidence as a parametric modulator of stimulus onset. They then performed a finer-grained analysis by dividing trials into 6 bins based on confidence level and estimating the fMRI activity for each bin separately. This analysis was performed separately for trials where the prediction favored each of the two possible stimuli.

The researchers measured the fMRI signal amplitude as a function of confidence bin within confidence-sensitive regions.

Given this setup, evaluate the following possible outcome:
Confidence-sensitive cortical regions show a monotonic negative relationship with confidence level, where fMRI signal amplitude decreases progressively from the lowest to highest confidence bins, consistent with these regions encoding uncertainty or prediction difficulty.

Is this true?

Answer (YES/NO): YES